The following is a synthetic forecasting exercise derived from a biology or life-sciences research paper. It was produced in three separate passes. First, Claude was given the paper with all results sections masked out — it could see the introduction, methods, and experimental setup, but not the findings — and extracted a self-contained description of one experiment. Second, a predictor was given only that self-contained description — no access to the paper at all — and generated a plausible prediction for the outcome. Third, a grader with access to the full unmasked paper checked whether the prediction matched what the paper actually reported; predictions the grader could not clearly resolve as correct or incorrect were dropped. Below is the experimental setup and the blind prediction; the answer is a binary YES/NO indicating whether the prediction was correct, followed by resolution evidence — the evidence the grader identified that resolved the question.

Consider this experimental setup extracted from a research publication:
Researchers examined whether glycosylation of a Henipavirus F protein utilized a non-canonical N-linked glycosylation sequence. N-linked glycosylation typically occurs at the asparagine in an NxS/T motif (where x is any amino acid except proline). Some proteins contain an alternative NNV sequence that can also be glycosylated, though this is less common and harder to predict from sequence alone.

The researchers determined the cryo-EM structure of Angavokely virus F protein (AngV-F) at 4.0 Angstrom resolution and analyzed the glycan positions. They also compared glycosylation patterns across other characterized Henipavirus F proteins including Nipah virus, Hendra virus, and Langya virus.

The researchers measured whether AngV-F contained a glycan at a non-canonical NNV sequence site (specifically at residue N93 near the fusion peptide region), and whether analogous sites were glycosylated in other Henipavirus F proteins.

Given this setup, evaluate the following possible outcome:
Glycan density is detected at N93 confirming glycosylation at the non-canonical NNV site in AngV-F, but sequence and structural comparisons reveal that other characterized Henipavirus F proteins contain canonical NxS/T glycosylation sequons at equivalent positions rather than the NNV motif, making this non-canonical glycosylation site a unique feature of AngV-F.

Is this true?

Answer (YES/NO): NO